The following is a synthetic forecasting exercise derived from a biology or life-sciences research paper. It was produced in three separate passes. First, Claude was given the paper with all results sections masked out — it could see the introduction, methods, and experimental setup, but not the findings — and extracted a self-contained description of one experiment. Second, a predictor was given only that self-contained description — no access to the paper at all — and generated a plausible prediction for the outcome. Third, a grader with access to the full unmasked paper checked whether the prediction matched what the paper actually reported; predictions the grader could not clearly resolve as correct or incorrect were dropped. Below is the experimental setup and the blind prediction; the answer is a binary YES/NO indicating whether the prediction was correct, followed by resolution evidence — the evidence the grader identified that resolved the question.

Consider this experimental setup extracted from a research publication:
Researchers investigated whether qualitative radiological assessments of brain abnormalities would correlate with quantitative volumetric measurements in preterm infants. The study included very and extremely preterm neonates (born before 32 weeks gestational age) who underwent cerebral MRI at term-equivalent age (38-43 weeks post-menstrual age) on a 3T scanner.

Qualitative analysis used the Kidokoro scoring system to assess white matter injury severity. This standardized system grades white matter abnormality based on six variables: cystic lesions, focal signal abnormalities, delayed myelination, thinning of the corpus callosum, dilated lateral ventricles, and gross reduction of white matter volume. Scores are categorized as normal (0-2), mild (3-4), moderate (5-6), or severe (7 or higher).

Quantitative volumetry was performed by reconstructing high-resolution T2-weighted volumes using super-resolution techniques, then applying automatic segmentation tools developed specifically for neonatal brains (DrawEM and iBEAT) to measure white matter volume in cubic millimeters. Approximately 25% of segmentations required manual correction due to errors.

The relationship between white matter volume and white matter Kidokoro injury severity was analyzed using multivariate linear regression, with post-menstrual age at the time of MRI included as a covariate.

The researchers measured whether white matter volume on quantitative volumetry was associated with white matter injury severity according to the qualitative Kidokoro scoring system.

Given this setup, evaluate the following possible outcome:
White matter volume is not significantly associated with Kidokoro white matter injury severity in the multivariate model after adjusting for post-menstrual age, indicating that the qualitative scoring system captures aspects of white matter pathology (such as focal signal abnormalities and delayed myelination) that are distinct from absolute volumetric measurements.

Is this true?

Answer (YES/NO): NO